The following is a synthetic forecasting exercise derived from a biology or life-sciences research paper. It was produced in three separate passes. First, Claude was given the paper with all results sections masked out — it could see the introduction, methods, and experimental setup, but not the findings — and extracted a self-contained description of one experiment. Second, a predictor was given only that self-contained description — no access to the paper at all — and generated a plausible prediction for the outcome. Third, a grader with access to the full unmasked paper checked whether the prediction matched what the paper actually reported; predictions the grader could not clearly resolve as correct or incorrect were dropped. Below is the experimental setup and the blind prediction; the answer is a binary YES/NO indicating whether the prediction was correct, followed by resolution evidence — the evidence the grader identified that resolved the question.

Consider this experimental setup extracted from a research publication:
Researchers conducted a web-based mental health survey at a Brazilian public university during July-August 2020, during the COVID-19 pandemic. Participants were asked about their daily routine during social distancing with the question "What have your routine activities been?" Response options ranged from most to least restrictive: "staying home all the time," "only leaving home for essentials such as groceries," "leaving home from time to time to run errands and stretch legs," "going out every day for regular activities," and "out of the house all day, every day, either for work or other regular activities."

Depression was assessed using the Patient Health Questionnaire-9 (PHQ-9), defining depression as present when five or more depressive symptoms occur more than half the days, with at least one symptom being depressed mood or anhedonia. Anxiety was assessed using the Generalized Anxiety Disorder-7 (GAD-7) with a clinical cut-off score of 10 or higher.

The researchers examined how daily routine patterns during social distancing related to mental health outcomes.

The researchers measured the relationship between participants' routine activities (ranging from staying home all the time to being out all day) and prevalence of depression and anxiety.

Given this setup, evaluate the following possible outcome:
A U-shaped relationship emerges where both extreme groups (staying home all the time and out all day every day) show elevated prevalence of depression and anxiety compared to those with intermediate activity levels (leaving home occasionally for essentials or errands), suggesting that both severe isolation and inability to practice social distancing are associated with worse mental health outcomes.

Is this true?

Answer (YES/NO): NO